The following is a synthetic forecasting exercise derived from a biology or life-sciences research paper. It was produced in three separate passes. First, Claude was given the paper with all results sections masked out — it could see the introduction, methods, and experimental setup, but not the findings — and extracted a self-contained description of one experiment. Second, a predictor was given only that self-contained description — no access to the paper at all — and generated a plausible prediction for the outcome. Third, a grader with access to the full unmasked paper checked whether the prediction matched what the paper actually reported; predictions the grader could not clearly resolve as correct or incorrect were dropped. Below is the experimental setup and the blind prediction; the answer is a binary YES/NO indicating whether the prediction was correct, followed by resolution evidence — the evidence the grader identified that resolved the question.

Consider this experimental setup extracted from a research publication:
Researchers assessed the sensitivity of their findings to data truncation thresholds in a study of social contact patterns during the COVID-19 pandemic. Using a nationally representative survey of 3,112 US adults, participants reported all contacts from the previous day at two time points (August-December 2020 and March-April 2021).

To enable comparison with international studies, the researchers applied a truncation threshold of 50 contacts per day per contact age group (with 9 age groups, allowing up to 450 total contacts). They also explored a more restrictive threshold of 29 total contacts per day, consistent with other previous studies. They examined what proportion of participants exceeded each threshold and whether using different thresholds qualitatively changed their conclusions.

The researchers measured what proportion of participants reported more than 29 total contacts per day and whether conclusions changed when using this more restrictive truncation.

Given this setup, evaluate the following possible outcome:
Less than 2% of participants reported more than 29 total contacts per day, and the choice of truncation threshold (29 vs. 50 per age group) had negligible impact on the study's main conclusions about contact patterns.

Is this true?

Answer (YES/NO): NO